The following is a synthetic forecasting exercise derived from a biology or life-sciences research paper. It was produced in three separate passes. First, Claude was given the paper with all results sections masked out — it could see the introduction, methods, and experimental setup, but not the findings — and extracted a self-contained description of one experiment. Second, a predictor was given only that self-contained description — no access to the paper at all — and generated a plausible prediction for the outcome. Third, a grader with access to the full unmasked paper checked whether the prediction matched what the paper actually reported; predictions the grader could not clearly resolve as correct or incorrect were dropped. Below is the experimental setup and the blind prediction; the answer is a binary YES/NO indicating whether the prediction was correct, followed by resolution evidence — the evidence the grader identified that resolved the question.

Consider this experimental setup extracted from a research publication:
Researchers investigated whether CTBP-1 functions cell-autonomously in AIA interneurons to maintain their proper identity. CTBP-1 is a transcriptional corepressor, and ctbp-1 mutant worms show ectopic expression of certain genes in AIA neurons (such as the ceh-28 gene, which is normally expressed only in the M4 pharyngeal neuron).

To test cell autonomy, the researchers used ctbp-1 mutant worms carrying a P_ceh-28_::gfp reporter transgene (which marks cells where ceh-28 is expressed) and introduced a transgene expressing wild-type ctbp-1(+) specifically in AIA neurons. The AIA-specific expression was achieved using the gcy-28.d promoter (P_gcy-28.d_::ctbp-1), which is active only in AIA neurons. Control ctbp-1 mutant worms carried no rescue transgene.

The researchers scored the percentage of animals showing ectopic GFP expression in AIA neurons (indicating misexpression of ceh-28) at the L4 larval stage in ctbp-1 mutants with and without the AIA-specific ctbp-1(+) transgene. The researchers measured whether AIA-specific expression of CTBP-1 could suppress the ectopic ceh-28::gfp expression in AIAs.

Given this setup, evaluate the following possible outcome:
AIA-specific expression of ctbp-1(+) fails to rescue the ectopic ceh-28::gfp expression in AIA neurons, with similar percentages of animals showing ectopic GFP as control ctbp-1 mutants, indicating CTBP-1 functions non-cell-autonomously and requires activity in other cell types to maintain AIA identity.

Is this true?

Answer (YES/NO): NO